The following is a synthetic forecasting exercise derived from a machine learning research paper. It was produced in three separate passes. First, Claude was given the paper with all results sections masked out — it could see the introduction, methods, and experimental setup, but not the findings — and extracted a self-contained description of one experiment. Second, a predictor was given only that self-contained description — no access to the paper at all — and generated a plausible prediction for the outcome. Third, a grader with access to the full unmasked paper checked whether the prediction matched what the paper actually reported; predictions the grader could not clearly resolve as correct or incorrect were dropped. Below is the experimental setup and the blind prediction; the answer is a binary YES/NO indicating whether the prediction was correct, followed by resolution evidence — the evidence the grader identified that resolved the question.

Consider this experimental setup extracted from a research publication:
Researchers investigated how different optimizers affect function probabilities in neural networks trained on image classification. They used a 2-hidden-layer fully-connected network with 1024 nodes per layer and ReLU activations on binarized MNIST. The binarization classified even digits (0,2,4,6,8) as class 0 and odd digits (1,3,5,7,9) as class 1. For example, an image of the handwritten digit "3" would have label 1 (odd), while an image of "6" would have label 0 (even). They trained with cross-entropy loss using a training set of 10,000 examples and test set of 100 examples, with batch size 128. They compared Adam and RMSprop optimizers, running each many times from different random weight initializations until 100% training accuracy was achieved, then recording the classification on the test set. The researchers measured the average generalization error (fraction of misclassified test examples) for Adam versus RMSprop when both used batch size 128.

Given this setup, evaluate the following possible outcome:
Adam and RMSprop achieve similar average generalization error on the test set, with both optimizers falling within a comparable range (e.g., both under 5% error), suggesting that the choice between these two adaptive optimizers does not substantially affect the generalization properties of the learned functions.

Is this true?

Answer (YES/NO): NO